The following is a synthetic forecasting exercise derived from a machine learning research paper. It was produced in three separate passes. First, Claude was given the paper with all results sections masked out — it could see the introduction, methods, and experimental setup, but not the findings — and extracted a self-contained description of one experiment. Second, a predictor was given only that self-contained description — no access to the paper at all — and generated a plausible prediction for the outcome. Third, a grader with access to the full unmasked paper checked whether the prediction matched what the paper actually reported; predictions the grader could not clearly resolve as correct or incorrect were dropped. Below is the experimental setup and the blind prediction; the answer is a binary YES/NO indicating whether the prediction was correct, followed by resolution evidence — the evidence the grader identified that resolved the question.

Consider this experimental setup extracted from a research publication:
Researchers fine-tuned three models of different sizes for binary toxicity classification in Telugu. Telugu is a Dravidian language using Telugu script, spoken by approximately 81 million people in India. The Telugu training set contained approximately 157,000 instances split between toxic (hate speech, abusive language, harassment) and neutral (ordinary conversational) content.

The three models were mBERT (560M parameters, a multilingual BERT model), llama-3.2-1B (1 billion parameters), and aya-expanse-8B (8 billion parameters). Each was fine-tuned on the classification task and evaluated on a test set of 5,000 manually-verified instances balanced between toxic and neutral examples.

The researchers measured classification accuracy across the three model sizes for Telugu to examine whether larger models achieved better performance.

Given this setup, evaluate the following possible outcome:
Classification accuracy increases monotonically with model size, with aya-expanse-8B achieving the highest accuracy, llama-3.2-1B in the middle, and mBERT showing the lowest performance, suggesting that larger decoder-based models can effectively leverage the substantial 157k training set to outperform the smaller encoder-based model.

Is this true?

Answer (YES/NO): NO